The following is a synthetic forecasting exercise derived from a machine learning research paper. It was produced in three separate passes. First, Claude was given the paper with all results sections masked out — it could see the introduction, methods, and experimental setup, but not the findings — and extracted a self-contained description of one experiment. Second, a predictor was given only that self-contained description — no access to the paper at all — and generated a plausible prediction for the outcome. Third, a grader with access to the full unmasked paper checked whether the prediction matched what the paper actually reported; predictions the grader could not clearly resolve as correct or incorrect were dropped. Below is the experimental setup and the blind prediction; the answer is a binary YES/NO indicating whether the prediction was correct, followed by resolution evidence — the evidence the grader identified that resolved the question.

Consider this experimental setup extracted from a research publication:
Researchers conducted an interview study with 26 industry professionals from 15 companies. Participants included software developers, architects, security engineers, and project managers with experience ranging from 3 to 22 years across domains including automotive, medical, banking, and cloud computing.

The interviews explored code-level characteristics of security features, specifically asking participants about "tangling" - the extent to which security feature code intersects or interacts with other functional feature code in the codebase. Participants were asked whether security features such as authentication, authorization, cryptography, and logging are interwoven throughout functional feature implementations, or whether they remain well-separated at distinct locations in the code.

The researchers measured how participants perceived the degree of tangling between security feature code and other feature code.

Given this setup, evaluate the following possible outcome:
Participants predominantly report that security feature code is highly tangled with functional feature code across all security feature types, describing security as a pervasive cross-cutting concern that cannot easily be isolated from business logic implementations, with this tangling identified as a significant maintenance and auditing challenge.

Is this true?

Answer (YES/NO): NO